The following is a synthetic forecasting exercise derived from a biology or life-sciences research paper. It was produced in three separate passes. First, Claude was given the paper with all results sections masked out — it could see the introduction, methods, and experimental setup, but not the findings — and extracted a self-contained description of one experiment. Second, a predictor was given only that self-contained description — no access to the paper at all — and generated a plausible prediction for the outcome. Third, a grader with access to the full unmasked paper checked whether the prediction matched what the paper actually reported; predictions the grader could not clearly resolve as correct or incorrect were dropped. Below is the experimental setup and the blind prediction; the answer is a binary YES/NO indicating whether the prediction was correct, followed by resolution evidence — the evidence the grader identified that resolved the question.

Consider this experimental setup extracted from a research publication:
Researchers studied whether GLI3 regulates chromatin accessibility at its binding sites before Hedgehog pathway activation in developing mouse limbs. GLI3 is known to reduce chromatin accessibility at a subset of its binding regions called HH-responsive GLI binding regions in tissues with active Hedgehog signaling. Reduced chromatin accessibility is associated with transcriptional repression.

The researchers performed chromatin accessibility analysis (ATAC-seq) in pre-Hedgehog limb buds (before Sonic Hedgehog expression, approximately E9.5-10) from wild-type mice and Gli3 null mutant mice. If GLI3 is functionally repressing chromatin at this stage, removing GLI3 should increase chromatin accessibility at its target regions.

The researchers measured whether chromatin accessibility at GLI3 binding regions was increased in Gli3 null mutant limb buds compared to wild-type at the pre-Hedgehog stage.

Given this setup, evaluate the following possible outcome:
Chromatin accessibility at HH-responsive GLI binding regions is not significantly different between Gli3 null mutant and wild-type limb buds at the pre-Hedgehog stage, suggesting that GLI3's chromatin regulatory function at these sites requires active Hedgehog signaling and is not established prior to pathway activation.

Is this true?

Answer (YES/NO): YES